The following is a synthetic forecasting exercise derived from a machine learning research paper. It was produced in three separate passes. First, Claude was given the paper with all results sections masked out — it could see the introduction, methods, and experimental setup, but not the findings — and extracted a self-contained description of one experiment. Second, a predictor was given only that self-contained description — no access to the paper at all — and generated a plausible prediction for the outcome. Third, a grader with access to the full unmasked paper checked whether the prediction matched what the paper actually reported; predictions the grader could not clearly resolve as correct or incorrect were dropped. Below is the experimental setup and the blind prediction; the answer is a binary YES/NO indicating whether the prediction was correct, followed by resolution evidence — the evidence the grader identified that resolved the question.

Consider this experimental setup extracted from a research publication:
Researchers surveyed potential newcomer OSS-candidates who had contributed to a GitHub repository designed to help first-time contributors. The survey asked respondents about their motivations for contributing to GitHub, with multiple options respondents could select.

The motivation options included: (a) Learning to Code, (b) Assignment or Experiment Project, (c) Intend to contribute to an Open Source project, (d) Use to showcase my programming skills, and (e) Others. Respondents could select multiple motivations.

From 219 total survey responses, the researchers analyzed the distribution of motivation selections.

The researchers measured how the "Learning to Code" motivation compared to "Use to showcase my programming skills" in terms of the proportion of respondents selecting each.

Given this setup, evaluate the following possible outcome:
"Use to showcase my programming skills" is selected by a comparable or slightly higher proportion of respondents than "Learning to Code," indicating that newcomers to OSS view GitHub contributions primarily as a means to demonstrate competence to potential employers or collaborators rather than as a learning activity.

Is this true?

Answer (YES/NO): NO